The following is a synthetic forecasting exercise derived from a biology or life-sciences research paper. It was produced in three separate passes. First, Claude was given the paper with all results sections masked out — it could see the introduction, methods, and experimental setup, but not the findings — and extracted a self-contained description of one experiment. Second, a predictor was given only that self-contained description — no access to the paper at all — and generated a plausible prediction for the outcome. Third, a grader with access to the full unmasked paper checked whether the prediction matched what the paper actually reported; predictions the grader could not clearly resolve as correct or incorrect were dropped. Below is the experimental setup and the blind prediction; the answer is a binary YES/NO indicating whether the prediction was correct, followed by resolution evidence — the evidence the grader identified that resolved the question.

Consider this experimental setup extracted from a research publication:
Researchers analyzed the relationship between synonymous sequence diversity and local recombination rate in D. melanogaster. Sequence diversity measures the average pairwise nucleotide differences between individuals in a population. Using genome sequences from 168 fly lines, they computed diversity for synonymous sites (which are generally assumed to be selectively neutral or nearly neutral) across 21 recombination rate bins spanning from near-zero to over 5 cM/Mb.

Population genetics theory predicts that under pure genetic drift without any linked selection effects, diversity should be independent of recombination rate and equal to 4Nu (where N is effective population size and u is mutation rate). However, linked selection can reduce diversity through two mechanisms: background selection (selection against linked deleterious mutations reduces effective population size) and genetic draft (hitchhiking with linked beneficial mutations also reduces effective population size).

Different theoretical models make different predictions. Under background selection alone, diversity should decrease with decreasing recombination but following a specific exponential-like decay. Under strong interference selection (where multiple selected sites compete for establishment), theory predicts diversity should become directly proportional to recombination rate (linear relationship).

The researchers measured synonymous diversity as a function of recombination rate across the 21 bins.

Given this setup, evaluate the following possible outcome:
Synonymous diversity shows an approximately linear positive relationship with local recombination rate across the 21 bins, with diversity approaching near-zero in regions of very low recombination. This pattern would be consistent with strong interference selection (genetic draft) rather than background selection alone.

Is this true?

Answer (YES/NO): NO